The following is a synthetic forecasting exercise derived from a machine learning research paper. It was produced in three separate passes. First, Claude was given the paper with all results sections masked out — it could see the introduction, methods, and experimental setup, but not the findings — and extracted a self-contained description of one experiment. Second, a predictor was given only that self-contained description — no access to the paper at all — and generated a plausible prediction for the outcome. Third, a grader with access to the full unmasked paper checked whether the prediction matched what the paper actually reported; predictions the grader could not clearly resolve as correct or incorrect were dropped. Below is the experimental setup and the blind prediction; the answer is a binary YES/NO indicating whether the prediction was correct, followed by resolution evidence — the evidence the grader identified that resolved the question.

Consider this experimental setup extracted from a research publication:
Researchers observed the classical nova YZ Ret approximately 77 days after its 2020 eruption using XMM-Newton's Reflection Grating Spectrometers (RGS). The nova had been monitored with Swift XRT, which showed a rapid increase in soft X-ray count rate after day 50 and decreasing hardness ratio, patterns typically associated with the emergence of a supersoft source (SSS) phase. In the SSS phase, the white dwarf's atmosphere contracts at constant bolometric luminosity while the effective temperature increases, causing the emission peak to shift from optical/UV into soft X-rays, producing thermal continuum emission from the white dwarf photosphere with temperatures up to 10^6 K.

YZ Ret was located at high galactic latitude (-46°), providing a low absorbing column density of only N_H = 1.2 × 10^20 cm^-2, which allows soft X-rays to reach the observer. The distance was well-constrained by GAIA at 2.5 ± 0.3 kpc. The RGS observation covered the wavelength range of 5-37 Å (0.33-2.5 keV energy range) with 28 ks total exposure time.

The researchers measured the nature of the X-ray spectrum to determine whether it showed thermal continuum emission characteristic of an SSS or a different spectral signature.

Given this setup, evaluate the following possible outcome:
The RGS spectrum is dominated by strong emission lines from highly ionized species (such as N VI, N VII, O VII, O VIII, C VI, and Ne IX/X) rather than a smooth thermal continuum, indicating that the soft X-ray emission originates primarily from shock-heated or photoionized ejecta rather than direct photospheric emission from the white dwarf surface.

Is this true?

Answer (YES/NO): NO